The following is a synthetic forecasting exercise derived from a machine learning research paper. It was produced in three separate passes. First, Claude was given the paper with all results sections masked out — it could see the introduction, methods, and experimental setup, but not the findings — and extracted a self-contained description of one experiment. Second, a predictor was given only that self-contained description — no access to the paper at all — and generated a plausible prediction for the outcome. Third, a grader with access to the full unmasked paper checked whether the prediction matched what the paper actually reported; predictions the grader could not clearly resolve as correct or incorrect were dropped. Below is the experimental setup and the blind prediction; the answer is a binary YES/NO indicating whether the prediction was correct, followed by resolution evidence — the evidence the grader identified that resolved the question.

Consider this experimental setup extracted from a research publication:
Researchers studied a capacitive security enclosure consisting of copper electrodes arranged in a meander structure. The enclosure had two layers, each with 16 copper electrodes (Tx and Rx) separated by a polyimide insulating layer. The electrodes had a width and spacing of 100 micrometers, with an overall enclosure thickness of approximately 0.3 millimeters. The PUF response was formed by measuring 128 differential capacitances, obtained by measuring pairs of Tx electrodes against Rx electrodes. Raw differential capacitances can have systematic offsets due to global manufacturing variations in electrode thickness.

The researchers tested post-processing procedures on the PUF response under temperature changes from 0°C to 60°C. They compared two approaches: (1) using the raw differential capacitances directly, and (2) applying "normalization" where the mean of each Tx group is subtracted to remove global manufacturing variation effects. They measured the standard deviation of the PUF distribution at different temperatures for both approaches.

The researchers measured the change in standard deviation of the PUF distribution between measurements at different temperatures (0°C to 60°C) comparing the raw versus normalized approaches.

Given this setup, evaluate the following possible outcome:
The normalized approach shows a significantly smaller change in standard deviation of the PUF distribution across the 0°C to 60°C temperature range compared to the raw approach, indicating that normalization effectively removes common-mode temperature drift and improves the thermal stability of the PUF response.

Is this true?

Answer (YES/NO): YES